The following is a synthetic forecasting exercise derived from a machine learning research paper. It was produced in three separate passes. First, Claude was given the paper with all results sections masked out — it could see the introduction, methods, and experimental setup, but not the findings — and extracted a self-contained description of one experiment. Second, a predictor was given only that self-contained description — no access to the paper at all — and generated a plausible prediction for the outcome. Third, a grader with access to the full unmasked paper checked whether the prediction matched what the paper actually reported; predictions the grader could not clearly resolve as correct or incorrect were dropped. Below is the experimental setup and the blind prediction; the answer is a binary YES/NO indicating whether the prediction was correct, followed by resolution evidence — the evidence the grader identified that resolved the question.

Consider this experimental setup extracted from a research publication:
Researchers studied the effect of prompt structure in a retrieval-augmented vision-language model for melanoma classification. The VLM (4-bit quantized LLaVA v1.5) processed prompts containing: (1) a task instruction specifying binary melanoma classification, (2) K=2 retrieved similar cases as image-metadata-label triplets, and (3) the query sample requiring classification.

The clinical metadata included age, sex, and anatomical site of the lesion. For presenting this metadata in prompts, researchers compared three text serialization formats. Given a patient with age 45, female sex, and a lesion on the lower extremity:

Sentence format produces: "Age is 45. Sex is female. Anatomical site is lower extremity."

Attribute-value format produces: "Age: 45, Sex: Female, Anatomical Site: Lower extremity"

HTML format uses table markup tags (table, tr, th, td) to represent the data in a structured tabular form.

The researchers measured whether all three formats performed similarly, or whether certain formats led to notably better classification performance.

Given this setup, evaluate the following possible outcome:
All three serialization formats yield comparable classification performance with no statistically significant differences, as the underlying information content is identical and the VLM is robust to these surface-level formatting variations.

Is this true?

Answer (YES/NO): NO